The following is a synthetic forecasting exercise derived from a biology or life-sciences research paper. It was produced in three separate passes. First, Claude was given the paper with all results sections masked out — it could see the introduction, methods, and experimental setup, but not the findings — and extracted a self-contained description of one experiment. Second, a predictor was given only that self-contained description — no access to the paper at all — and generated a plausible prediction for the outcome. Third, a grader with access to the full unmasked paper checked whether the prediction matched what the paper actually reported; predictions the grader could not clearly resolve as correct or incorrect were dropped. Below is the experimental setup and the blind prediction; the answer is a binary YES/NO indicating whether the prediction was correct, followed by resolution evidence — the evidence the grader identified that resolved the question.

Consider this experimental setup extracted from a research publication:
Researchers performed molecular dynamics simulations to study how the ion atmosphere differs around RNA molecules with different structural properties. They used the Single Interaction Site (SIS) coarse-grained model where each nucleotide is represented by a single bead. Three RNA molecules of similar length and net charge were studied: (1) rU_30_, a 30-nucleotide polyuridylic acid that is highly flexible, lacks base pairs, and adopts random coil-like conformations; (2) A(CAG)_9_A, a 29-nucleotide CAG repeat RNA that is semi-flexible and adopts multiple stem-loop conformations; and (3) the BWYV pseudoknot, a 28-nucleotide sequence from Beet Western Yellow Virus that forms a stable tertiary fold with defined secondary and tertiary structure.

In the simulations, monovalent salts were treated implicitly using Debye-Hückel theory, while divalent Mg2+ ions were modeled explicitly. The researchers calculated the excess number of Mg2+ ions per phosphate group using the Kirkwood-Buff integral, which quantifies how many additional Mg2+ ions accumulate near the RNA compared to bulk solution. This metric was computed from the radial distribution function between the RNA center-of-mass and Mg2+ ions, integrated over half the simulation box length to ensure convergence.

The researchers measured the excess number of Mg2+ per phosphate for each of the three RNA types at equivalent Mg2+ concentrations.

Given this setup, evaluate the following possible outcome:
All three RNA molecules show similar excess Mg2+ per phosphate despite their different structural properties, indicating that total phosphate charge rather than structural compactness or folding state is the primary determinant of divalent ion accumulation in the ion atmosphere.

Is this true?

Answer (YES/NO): NO